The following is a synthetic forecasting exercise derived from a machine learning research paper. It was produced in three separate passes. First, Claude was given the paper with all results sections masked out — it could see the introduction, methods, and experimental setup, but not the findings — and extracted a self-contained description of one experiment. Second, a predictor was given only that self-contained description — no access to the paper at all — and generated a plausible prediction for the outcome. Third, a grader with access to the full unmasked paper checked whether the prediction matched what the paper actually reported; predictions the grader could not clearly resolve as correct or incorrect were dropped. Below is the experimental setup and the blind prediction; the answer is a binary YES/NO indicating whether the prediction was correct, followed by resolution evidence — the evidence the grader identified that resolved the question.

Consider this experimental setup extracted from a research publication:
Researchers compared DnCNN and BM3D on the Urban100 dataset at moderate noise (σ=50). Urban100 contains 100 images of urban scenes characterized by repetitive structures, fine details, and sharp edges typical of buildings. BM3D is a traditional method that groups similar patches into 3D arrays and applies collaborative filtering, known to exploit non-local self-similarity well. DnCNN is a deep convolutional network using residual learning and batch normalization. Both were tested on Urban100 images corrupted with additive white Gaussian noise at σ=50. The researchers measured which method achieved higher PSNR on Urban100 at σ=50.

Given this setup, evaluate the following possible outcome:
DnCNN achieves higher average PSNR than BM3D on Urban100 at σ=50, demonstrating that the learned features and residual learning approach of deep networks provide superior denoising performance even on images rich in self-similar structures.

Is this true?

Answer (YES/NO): NO